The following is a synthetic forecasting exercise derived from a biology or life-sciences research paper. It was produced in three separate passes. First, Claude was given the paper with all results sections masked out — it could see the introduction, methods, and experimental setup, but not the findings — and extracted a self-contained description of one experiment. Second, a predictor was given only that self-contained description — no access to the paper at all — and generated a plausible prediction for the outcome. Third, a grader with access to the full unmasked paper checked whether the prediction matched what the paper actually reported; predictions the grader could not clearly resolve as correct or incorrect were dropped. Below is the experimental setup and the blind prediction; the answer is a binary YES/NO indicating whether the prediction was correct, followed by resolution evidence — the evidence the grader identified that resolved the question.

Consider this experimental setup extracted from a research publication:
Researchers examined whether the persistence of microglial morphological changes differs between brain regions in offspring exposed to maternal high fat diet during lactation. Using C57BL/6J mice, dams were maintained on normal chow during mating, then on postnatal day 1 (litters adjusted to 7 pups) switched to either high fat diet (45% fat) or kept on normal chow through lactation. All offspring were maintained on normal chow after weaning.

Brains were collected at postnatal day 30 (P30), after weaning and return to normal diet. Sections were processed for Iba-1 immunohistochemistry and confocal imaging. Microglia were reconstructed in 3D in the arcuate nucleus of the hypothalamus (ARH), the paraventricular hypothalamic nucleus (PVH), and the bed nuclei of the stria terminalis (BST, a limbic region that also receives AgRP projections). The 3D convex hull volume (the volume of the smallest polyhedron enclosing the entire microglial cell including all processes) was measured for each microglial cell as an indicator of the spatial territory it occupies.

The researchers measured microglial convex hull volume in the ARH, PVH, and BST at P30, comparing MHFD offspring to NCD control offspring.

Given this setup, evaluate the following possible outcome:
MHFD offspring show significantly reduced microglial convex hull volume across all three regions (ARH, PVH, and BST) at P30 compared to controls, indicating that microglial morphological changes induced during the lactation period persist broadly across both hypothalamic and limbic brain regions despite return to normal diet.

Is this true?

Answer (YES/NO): NO